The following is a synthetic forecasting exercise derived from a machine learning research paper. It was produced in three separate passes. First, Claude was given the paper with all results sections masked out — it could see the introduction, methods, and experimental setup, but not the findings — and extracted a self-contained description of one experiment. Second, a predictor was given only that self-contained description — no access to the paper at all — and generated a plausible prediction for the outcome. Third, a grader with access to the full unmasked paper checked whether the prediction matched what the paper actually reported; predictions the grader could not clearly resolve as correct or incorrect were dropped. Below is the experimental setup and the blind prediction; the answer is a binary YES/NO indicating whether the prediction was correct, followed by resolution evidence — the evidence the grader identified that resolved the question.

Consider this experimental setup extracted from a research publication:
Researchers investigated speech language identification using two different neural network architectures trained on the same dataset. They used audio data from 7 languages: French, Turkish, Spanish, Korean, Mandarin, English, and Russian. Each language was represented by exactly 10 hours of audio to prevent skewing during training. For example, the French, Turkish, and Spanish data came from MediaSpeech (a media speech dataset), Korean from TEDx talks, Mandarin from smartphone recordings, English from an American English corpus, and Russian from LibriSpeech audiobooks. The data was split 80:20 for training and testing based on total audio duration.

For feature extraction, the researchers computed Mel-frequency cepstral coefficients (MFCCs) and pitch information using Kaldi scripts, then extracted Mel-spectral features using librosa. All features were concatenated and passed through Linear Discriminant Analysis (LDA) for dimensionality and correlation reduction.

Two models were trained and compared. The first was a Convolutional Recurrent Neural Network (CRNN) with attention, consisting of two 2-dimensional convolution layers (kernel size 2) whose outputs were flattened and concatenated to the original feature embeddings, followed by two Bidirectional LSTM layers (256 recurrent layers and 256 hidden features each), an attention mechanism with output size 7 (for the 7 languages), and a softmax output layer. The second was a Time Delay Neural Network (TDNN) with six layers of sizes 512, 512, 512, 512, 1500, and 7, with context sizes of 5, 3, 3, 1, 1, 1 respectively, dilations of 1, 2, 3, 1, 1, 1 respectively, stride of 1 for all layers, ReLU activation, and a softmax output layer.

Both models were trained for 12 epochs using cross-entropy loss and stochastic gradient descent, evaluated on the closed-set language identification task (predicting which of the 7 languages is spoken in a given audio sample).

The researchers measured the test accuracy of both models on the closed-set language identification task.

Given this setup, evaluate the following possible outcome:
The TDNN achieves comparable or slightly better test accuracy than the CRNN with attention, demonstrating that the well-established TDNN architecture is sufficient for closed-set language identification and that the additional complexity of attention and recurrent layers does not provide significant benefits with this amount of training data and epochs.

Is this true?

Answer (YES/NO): NO